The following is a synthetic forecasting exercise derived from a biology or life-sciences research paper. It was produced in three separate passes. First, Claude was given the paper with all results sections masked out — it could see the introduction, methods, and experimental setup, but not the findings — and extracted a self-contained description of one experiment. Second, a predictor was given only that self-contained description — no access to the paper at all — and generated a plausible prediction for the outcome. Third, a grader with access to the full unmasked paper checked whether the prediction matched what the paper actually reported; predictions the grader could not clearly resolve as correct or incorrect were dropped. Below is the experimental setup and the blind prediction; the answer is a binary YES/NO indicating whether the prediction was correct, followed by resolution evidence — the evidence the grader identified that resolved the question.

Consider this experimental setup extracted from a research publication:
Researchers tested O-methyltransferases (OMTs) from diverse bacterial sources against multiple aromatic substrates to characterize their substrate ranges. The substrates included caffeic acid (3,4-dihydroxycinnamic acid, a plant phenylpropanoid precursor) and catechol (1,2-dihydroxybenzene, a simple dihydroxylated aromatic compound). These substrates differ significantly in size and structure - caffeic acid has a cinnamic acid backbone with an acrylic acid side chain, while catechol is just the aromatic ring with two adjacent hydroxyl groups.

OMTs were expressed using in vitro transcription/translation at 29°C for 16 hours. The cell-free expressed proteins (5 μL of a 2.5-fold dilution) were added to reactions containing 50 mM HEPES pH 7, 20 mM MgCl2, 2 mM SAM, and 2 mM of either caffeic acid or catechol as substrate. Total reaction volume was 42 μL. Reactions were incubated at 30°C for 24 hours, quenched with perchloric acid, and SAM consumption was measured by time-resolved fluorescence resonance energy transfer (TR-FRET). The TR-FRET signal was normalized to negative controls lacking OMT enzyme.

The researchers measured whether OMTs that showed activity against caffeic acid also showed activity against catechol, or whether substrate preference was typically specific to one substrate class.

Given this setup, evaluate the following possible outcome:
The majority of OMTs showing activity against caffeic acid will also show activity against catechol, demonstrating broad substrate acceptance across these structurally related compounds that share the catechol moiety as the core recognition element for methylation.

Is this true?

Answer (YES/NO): YES